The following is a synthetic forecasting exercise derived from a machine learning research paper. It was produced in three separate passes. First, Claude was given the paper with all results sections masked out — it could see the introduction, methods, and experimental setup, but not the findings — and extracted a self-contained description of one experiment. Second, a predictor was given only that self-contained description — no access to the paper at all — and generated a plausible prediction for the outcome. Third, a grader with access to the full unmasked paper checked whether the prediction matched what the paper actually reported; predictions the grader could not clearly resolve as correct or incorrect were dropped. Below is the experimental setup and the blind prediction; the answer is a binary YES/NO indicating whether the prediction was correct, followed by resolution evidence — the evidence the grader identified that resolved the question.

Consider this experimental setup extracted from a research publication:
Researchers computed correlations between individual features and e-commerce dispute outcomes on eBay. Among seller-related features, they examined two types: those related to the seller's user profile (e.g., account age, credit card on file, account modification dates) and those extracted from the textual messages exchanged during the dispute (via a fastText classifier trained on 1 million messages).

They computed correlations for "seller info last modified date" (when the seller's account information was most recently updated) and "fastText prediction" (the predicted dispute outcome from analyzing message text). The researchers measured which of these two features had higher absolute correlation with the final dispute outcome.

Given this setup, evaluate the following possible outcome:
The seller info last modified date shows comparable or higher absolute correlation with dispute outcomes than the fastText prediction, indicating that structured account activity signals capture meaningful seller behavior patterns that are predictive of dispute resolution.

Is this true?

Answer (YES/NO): YES